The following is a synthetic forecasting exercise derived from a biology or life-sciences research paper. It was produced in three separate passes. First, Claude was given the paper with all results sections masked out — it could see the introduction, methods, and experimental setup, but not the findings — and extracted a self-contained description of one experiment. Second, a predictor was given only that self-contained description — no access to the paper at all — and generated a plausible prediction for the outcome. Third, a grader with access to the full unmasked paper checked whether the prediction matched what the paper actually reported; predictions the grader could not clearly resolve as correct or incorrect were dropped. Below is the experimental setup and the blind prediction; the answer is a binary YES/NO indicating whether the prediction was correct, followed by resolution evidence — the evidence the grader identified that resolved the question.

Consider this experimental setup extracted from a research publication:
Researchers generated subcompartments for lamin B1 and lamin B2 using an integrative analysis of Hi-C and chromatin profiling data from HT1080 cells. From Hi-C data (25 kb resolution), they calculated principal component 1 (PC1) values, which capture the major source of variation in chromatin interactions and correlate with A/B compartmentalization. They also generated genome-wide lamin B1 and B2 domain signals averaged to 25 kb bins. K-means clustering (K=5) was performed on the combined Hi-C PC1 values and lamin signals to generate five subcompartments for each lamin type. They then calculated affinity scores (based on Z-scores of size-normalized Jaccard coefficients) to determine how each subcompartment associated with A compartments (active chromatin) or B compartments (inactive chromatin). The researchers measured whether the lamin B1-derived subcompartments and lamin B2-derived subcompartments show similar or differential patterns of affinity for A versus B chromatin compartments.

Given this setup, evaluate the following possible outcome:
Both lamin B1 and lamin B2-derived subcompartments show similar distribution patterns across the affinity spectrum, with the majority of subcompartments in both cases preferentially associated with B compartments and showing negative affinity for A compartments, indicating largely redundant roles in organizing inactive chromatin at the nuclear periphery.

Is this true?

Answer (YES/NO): NO